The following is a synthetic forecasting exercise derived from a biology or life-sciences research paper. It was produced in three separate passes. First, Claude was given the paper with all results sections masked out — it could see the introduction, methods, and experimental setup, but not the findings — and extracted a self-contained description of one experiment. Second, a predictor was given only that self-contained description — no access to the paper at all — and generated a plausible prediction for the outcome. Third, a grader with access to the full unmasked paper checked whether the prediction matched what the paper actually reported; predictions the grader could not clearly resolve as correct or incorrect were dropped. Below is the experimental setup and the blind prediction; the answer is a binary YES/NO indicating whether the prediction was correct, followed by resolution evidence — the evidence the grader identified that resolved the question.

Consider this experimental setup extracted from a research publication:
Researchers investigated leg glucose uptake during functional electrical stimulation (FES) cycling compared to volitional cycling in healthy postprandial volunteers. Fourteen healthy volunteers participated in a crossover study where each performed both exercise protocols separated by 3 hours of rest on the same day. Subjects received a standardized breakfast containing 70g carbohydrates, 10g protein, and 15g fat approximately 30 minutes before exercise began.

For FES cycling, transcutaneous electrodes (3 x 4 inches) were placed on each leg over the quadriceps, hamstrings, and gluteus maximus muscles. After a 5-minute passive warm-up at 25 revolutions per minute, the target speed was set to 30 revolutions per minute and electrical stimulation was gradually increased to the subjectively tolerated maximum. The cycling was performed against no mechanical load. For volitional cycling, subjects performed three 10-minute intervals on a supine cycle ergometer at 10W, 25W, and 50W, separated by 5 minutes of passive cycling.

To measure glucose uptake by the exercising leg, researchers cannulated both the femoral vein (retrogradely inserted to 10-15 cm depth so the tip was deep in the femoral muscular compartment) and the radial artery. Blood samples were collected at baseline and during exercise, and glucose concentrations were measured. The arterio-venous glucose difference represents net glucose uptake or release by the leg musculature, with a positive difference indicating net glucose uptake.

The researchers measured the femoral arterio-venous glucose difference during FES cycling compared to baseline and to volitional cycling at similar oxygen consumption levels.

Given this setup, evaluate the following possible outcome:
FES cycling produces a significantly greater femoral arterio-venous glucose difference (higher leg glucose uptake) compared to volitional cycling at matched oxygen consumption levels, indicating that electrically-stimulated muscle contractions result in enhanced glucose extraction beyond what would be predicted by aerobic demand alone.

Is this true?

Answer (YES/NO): NO